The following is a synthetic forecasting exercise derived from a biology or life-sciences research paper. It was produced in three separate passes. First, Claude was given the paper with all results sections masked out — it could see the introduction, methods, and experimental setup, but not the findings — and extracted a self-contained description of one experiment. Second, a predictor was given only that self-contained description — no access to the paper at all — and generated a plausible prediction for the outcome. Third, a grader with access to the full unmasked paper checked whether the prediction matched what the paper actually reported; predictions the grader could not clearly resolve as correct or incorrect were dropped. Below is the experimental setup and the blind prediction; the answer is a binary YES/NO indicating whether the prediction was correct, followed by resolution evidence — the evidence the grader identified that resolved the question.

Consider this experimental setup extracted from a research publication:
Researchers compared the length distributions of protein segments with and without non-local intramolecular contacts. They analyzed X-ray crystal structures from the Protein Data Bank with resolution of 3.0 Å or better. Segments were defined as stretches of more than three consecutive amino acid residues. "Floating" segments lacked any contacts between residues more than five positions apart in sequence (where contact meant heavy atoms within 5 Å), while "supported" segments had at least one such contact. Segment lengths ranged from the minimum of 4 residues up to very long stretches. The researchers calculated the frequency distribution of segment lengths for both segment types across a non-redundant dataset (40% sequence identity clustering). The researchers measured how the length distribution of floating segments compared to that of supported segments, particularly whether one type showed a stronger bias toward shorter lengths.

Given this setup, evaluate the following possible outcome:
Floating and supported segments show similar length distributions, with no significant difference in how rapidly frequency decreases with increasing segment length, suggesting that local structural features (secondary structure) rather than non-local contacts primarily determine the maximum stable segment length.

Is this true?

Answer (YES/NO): NO